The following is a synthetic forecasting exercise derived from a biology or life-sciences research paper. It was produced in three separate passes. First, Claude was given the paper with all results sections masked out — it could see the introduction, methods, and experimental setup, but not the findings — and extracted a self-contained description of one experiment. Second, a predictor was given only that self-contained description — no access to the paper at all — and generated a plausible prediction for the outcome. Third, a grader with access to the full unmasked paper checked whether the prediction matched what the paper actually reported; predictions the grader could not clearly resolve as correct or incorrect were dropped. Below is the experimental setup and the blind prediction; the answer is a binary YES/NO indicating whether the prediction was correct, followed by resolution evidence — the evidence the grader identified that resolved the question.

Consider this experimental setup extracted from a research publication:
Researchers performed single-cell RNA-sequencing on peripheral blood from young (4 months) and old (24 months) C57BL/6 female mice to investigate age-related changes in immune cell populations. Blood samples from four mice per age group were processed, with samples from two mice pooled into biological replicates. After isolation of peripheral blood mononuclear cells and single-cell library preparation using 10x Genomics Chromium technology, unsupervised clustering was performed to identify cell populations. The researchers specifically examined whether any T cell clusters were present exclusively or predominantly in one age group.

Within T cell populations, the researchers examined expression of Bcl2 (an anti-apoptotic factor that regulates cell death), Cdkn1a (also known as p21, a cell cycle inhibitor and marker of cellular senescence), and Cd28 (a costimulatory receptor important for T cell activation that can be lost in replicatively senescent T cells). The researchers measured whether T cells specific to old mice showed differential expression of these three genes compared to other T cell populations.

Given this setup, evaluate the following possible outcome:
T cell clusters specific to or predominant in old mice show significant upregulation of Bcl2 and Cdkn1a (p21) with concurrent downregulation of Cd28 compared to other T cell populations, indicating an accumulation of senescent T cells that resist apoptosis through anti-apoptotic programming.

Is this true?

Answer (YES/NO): NO